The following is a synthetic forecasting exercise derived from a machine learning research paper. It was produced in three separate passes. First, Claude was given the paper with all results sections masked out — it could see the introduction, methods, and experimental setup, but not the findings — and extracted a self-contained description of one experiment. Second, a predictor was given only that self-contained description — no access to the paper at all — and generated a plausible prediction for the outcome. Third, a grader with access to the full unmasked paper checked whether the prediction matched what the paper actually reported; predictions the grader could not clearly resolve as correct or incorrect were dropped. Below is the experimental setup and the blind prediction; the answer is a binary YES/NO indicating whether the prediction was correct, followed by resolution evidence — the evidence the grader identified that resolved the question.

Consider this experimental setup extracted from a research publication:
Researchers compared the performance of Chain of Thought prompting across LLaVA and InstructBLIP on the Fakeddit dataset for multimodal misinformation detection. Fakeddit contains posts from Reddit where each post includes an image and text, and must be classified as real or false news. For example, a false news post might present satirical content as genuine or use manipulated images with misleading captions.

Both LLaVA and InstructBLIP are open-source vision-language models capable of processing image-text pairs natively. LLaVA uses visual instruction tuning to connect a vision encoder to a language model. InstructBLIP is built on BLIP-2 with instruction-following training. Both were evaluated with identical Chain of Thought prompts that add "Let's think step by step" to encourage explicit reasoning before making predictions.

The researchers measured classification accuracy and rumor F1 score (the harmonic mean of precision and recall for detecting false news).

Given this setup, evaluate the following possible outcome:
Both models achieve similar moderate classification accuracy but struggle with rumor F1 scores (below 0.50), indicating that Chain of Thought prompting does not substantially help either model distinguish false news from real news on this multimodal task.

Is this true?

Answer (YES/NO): NO